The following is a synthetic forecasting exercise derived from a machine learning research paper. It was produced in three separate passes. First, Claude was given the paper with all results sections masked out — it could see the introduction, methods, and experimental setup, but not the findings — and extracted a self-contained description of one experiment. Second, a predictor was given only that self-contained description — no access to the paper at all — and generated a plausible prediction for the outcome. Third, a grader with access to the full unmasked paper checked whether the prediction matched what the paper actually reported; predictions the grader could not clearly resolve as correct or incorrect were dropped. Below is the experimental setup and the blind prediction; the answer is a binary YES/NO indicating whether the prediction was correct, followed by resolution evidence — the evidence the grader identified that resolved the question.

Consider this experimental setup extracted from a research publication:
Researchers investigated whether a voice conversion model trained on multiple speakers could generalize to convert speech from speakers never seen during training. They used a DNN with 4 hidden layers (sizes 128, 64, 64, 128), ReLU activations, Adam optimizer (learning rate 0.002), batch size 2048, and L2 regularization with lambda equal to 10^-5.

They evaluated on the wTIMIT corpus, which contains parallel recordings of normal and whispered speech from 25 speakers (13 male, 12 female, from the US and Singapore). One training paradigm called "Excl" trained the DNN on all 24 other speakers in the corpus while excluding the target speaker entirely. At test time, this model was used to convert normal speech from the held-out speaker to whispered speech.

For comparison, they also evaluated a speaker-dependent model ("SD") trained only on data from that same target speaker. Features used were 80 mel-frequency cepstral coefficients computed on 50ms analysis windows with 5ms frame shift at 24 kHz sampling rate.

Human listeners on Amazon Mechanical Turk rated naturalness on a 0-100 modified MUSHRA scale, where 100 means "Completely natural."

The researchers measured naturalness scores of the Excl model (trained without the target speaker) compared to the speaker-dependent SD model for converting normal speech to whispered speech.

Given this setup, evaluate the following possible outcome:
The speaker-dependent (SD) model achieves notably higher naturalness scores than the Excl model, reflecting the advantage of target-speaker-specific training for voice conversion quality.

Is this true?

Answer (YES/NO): NO